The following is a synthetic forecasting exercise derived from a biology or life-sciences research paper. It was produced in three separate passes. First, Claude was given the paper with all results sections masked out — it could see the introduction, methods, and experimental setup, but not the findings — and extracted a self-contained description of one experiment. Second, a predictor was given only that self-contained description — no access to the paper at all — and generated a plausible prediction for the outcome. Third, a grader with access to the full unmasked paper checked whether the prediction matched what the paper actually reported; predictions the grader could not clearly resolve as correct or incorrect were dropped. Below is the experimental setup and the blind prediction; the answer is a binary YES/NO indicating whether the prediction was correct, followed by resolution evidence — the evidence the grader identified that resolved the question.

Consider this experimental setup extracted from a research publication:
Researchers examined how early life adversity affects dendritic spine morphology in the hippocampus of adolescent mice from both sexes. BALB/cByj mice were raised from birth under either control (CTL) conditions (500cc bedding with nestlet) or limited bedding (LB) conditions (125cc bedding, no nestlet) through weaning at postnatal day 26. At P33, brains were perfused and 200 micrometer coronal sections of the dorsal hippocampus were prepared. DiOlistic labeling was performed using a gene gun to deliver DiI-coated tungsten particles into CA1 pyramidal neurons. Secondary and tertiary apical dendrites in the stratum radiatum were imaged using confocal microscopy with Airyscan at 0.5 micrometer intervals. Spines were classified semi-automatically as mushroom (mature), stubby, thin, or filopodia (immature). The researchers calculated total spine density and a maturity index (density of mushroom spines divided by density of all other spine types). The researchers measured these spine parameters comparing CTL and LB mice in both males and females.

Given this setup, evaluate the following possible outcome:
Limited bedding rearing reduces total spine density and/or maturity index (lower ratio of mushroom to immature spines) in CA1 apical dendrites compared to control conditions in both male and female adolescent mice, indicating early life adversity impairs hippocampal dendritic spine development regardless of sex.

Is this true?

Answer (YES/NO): NO